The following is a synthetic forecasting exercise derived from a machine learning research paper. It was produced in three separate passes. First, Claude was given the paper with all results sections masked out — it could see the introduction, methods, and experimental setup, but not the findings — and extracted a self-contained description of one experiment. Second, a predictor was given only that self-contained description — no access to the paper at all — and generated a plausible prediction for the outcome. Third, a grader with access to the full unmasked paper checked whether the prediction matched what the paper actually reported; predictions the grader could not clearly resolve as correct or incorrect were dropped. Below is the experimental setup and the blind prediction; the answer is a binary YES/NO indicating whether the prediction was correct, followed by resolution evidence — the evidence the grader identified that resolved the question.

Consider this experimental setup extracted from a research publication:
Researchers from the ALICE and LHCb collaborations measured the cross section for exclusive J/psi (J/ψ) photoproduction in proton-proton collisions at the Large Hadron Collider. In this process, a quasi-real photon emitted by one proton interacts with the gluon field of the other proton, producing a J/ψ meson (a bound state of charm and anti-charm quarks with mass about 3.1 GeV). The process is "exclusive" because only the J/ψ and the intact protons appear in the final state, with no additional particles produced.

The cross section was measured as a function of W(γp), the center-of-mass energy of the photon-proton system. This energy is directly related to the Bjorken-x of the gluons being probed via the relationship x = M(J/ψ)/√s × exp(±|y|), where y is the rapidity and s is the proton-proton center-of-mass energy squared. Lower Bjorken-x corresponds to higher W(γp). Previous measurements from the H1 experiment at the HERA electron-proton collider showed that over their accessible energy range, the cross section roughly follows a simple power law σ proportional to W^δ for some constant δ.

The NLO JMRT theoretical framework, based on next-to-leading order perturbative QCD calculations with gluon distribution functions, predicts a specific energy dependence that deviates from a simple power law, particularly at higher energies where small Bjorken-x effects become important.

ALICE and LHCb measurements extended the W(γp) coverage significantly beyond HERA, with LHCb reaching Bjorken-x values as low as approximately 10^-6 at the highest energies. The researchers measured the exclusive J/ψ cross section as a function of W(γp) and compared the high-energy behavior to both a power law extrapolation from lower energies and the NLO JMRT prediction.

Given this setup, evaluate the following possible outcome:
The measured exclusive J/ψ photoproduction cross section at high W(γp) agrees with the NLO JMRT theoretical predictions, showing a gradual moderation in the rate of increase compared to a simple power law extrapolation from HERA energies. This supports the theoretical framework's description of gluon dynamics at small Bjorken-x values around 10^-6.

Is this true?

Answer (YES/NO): YES